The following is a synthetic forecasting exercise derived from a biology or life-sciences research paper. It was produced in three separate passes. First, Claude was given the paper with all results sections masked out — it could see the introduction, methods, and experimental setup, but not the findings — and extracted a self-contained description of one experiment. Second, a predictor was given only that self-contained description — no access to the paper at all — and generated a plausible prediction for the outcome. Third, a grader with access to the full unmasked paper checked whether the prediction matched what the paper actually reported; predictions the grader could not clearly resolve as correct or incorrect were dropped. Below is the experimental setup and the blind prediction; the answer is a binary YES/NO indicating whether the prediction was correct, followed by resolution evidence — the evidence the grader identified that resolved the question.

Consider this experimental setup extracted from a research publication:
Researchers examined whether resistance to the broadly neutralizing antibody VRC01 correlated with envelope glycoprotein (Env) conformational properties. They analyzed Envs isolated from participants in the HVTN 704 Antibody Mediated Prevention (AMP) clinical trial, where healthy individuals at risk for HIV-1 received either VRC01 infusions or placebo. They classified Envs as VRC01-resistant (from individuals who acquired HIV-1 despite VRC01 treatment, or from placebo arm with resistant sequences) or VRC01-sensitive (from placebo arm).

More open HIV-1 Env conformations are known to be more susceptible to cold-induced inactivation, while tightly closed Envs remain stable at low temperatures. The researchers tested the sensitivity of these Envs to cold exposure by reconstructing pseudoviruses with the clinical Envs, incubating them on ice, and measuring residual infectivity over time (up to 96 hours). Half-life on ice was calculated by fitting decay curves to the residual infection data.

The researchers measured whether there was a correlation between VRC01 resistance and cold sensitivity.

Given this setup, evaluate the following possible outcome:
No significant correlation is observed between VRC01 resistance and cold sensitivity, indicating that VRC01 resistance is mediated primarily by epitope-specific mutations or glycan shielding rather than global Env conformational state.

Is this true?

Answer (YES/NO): NO